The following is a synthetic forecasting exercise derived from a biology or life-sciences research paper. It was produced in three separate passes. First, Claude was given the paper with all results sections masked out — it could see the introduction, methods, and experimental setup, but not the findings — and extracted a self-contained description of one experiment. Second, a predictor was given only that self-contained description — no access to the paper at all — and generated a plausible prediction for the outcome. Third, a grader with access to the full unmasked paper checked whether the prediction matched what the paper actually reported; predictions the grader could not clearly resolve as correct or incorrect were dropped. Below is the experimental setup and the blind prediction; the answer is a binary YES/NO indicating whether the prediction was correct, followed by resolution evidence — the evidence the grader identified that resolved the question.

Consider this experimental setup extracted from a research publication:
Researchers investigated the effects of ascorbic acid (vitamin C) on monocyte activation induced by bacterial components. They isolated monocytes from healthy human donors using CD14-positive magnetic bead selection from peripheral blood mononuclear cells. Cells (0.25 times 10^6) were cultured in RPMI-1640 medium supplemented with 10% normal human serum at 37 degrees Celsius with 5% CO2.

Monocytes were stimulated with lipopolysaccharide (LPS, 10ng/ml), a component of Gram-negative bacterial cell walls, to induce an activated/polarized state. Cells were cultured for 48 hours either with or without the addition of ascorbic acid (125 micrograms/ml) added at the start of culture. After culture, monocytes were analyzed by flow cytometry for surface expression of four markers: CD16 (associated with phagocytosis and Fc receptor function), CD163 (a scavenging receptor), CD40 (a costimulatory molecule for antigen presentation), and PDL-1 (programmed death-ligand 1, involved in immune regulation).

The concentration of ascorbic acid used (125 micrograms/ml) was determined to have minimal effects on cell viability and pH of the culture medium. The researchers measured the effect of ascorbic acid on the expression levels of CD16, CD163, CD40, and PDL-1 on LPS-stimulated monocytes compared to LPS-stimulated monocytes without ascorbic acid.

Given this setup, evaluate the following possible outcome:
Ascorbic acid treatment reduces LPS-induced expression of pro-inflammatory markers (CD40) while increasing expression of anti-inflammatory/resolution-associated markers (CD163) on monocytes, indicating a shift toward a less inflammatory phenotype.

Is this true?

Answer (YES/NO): NO